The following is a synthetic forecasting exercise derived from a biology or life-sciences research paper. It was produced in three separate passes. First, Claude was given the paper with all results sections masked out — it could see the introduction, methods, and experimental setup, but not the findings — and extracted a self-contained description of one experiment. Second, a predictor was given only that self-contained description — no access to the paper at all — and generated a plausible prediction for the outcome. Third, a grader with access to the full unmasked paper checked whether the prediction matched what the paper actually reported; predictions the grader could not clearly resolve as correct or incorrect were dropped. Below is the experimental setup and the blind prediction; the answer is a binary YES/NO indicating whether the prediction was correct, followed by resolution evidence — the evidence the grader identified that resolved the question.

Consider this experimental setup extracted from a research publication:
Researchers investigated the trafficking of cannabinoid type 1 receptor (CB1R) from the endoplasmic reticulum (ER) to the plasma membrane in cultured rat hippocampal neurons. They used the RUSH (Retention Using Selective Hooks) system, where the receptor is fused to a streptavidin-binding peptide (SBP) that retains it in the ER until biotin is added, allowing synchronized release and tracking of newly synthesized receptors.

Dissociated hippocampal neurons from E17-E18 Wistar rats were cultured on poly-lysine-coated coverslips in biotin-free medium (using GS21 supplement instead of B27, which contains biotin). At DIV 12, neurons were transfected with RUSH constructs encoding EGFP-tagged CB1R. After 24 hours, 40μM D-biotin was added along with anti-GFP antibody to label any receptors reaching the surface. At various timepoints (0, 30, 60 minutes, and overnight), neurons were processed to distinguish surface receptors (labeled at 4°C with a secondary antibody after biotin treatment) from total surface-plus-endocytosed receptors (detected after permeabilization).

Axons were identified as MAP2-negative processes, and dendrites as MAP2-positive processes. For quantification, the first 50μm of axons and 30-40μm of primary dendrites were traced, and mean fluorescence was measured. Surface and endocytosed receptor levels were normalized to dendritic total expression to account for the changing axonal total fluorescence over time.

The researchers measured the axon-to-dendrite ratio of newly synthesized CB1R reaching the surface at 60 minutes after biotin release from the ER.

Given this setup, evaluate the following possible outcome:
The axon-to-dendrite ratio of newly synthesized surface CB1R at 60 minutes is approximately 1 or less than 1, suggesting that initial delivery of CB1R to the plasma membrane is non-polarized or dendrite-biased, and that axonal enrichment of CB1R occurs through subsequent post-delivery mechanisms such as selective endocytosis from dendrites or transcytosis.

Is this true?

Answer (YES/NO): NO